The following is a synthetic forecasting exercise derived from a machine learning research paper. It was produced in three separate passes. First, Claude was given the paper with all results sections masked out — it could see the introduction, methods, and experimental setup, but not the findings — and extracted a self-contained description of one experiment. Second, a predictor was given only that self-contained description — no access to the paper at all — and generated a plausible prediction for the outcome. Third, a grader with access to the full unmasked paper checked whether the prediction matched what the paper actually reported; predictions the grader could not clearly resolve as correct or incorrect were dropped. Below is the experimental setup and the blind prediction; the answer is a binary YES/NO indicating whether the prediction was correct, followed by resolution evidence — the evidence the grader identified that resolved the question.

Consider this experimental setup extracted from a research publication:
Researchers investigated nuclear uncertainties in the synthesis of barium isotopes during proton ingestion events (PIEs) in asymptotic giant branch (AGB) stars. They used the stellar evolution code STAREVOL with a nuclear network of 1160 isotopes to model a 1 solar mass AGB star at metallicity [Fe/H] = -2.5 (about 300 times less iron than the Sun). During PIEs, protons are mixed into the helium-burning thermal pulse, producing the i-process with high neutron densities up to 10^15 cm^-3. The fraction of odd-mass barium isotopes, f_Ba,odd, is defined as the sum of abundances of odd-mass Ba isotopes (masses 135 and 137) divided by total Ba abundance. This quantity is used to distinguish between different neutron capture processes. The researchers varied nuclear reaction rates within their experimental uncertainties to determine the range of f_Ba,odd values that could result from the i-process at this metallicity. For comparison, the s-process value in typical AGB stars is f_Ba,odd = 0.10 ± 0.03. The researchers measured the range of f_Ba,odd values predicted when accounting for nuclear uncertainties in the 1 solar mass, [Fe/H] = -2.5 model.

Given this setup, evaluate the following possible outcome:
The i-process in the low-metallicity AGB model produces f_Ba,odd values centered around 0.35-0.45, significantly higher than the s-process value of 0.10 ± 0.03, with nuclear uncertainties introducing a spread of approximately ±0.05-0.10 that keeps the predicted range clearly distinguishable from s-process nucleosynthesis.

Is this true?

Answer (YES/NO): NO